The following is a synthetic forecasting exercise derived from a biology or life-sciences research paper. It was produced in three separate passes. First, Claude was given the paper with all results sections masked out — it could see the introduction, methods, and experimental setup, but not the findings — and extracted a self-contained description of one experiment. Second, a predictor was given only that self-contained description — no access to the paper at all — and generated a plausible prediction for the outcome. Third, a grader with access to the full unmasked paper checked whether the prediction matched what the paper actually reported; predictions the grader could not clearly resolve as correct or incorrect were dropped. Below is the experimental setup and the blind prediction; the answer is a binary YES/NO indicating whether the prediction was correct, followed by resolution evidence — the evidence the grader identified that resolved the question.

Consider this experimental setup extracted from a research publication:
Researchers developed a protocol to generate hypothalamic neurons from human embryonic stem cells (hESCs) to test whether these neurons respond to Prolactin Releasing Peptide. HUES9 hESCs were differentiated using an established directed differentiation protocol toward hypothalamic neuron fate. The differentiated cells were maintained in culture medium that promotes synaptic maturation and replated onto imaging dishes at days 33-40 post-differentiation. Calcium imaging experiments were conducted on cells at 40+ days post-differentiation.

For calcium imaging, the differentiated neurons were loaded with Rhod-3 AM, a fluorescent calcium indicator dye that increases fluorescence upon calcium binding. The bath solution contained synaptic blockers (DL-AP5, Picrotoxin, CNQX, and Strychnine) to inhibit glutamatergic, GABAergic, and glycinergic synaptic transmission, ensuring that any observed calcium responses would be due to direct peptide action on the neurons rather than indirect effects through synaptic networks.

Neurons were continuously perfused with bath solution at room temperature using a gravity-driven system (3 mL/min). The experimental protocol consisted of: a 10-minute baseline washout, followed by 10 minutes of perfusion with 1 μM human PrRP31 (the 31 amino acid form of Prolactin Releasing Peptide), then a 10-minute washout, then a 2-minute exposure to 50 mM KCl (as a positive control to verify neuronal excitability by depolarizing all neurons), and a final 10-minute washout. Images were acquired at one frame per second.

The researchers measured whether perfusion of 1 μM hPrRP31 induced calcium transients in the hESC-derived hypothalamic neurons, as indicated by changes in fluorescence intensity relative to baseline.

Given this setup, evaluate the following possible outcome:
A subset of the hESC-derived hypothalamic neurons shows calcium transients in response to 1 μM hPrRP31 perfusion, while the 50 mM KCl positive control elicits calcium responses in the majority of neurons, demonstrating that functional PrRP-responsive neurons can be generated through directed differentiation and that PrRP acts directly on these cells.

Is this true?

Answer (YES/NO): YES